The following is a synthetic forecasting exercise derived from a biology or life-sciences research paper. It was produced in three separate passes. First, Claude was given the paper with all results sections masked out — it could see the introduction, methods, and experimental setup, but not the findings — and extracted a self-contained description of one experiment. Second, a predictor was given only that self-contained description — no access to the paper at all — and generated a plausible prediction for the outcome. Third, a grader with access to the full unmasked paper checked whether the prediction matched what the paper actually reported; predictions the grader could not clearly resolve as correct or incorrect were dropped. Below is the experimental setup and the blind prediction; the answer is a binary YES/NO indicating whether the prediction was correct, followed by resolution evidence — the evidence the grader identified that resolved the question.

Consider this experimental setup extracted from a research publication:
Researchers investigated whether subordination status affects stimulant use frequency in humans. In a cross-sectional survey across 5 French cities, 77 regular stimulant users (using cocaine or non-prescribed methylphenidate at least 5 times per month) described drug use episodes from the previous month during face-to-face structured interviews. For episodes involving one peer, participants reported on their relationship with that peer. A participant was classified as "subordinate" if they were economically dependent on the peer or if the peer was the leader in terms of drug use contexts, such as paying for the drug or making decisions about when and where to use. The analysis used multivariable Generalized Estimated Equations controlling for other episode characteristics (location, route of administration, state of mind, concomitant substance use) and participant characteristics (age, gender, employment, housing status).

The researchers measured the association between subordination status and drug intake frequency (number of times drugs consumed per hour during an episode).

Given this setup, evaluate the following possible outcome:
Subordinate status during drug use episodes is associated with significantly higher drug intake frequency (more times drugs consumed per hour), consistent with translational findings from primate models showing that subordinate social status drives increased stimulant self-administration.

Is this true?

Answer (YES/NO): NO